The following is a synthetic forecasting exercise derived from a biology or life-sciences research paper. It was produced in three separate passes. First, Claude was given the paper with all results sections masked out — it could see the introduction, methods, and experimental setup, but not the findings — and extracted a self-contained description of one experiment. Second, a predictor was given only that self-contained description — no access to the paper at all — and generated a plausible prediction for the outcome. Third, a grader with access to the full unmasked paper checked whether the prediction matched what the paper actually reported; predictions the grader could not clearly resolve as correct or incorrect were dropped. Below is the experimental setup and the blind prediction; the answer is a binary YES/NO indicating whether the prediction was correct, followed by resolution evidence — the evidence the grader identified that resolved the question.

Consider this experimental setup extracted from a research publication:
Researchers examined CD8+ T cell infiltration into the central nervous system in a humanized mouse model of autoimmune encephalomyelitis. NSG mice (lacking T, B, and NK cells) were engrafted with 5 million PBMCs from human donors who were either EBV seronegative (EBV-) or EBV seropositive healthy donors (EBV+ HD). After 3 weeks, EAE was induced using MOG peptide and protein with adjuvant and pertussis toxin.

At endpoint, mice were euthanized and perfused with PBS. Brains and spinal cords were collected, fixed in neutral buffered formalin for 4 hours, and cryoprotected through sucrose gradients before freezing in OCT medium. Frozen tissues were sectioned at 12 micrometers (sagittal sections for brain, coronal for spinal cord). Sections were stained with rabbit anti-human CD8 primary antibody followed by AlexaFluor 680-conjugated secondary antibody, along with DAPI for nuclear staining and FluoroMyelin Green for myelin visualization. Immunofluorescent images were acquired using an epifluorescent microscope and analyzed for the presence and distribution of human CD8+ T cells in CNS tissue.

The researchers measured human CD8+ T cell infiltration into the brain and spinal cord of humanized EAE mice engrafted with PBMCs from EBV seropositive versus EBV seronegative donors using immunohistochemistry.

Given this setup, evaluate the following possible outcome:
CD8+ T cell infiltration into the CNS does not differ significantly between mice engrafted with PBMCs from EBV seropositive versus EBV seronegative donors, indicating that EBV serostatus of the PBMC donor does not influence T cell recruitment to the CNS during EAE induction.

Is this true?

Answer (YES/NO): YES